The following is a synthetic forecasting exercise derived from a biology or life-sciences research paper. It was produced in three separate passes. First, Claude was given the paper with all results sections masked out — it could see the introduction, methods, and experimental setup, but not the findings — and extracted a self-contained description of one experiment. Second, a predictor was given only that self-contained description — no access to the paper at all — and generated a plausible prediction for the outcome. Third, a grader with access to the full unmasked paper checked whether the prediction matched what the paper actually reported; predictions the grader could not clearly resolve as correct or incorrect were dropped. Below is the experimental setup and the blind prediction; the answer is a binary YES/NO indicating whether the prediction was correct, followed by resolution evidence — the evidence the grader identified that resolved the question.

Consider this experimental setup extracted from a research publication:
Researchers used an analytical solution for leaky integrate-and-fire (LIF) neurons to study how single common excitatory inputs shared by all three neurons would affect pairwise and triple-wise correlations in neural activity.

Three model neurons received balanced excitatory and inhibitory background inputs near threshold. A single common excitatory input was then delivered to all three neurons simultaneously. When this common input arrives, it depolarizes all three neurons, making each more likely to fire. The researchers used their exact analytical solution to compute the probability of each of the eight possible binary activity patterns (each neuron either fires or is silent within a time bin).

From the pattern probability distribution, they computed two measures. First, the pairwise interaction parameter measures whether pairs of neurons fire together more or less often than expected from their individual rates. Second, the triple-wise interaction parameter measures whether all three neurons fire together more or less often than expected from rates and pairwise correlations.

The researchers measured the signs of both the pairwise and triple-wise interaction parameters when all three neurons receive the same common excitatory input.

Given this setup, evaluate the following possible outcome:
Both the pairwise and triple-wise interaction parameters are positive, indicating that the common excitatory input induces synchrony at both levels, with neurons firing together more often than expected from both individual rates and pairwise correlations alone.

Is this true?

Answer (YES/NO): YES